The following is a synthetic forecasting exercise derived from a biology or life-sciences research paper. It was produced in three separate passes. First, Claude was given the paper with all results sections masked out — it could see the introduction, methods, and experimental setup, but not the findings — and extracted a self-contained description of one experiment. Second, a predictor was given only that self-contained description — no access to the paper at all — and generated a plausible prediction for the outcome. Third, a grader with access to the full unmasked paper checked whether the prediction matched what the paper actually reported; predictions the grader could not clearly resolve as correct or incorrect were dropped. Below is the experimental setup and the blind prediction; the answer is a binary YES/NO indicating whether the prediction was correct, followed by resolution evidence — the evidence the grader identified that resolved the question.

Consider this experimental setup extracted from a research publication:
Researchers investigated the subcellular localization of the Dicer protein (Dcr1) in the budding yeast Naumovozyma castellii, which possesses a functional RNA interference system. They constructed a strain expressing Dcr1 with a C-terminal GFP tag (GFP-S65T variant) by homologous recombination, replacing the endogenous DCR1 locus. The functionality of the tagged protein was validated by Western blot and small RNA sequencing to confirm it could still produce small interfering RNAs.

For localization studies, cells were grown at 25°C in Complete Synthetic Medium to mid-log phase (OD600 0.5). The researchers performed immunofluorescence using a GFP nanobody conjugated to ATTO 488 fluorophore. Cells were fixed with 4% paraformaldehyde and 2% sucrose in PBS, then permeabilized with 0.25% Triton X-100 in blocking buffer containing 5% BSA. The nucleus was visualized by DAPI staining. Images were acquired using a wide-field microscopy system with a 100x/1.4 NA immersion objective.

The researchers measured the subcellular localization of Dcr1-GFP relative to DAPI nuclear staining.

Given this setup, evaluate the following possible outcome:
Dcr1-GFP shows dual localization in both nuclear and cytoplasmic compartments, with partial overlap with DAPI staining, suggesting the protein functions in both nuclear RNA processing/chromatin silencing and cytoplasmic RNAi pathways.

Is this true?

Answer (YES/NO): NO